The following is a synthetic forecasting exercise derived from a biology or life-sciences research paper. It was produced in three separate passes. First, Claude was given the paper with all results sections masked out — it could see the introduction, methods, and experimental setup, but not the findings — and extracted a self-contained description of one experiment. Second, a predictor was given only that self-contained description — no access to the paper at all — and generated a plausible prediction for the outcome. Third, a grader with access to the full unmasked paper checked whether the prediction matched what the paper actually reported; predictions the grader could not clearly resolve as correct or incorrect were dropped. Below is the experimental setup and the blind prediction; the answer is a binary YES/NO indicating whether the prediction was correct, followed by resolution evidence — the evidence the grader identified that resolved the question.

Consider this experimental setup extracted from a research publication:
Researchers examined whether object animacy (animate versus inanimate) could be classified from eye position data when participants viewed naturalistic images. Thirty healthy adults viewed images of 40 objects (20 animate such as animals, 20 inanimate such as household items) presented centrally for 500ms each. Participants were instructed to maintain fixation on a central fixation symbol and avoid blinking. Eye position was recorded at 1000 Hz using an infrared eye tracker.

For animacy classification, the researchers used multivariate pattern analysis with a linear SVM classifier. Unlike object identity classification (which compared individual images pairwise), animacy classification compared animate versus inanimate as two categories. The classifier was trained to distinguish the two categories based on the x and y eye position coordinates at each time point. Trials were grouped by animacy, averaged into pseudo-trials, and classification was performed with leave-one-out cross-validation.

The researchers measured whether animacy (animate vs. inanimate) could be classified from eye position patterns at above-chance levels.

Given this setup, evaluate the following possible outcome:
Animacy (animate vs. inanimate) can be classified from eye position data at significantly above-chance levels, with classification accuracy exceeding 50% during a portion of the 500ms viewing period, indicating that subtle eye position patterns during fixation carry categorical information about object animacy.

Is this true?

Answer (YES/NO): YES